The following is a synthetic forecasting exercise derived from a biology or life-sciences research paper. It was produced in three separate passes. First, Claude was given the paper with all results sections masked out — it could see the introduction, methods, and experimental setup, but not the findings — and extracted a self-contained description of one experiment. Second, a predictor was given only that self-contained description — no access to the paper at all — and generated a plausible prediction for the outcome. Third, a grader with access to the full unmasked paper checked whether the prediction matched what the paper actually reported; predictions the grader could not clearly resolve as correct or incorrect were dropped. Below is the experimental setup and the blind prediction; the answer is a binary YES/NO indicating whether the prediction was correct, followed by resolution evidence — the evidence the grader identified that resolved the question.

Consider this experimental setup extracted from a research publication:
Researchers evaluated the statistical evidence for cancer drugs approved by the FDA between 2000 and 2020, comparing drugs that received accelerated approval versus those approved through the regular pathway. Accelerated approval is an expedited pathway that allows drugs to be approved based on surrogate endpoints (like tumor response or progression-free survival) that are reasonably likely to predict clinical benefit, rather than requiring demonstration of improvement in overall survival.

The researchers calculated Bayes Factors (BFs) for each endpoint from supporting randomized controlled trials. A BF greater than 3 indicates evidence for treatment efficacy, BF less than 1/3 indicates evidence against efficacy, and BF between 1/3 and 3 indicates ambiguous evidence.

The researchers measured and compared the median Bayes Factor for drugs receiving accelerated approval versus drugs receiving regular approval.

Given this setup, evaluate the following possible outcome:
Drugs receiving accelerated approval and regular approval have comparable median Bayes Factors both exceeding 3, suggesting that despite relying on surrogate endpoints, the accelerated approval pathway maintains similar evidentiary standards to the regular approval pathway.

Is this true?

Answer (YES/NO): NO